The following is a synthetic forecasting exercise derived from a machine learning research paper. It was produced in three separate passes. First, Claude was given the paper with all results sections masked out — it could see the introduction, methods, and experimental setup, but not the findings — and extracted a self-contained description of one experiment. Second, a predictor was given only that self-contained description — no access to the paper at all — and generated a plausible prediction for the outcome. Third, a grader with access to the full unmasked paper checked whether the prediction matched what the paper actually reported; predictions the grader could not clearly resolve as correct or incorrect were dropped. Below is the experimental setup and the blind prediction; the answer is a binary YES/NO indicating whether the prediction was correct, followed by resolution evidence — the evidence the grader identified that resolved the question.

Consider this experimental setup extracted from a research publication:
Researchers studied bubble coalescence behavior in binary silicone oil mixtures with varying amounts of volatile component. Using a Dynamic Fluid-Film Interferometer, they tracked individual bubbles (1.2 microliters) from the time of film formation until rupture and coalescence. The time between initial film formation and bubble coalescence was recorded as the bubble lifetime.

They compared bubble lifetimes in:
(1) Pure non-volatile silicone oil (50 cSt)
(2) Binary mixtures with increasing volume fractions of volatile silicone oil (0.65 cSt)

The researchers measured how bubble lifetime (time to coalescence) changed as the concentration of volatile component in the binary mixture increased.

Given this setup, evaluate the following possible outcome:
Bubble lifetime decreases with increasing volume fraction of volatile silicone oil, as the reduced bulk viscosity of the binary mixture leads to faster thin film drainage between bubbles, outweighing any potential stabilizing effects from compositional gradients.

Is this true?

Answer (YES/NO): NO